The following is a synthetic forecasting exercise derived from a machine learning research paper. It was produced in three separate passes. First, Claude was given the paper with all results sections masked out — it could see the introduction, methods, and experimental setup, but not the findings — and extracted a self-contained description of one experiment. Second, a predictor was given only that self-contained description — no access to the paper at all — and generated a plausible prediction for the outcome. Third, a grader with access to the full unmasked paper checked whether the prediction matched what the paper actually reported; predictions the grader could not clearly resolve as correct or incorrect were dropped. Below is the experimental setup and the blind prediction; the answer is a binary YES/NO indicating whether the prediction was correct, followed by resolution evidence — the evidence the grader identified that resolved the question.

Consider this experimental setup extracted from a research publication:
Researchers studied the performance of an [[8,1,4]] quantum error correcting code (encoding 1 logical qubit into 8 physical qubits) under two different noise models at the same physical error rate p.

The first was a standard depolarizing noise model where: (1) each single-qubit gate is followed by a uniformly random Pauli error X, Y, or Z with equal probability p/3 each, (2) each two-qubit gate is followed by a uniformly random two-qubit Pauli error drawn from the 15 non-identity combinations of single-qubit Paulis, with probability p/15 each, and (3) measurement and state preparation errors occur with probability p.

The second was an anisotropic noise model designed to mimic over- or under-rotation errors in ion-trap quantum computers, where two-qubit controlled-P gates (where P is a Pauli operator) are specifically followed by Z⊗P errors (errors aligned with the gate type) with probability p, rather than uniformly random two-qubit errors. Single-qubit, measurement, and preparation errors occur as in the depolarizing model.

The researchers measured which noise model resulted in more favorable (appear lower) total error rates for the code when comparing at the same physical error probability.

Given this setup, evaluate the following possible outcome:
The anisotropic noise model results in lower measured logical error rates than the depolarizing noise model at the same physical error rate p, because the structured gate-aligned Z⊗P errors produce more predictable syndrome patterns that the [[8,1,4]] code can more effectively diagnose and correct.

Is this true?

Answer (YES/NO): NO